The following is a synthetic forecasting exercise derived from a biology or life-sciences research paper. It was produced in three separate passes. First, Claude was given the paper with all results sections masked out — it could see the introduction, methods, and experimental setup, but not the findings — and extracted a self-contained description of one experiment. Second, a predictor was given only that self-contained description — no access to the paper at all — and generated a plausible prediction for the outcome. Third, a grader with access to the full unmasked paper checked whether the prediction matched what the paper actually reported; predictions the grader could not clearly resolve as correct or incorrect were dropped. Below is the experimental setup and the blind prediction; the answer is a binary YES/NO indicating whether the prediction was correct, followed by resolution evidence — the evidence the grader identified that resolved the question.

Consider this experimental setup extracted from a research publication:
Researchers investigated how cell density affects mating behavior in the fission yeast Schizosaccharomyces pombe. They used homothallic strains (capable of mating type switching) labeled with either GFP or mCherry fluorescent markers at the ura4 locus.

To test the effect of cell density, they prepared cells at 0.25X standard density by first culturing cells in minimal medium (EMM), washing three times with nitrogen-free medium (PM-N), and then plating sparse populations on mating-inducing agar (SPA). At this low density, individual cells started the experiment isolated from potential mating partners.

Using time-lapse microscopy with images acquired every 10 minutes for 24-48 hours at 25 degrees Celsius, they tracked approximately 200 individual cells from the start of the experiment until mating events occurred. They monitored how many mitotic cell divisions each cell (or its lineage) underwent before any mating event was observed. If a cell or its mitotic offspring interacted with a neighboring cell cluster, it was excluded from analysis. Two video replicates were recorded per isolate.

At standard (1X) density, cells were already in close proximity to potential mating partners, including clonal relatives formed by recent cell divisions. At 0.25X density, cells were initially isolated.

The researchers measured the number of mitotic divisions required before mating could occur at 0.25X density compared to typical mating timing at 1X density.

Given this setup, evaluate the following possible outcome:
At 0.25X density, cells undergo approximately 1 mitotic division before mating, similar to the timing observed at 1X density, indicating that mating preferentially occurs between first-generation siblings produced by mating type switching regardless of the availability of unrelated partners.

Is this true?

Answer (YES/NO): NO